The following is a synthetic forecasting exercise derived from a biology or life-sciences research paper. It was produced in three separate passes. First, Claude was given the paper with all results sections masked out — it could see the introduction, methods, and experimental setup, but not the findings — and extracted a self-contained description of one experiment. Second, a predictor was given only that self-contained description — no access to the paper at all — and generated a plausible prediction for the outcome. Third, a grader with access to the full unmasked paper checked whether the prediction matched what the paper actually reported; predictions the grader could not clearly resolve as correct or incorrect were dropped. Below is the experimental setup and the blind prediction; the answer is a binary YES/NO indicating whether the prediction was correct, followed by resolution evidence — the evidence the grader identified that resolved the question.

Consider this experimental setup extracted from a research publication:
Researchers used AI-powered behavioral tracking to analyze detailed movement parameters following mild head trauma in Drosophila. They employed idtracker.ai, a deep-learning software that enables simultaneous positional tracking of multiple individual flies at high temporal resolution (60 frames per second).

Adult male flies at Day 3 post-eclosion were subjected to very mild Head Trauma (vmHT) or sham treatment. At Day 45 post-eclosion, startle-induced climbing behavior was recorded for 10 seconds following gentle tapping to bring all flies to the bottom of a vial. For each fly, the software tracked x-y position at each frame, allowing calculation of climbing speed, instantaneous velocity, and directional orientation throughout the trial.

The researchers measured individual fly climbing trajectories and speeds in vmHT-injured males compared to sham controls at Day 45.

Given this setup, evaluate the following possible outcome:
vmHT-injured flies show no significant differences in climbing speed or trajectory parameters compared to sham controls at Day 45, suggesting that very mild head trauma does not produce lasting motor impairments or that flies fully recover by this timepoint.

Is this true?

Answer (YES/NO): YES